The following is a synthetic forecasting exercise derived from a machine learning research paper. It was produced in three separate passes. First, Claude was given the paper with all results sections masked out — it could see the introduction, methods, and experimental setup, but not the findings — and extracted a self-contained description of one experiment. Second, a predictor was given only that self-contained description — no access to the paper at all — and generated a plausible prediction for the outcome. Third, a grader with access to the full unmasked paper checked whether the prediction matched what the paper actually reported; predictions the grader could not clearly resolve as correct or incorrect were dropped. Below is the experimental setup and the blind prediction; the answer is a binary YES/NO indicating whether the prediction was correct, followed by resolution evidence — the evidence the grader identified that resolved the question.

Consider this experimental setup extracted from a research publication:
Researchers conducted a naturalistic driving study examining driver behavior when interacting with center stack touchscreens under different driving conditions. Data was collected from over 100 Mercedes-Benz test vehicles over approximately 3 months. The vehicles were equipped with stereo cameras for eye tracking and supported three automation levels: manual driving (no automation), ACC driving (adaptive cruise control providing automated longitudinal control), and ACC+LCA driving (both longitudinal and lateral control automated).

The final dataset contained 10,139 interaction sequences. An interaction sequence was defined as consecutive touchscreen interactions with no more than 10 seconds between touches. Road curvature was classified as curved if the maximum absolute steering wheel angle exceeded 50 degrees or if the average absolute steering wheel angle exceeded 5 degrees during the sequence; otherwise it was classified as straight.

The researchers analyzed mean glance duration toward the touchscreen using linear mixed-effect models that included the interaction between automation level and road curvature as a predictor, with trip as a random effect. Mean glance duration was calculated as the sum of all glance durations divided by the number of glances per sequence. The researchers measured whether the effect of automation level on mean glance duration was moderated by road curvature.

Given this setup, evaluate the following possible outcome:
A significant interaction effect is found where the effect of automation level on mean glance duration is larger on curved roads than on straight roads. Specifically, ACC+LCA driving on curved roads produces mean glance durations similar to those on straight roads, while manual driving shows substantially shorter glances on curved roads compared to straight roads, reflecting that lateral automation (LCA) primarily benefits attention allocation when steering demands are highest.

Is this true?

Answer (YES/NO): NO